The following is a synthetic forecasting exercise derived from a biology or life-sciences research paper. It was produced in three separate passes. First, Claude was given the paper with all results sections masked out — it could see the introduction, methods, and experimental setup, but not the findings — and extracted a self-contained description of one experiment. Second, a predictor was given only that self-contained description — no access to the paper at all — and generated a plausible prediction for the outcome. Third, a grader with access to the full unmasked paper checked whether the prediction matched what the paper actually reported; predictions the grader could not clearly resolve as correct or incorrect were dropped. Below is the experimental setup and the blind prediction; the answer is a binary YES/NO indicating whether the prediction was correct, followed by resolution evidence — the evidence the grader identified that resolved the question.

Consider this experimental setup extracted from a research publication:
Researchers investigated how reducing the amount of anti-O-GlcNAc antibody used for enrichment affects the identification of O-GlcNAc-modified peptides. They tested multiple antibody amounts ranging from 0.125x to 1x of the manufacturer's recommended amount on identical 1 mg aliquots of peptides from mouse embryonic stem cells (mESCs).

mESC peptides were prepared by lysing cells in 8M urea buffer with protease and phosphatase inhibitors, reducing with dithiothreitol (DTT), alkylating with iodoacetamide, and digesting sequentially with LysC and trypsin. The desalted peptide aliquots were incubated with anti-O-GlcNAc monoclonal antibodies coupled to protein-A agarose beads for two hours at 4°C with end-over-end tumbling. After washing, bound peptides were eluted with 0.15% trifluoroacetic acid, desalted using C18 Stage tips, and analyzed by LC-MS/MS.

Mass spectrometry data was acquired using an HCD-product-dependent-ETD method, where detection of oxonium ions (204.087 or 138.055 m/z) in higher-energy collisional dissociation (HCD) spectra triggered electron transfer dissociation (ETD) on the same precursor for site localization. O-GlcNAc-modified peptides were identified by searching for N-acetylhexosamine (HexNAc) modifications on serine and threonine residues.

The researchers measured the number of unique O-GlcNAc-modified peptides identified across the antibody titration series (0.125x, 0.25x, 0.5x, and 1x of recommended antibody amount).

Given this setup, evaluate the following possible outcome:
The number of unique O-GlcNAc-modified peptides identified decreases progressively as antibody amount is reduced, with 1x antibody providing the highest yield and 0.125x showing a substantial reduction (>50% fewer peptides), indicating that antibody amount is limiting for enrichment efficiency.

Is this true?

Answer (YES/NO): NO